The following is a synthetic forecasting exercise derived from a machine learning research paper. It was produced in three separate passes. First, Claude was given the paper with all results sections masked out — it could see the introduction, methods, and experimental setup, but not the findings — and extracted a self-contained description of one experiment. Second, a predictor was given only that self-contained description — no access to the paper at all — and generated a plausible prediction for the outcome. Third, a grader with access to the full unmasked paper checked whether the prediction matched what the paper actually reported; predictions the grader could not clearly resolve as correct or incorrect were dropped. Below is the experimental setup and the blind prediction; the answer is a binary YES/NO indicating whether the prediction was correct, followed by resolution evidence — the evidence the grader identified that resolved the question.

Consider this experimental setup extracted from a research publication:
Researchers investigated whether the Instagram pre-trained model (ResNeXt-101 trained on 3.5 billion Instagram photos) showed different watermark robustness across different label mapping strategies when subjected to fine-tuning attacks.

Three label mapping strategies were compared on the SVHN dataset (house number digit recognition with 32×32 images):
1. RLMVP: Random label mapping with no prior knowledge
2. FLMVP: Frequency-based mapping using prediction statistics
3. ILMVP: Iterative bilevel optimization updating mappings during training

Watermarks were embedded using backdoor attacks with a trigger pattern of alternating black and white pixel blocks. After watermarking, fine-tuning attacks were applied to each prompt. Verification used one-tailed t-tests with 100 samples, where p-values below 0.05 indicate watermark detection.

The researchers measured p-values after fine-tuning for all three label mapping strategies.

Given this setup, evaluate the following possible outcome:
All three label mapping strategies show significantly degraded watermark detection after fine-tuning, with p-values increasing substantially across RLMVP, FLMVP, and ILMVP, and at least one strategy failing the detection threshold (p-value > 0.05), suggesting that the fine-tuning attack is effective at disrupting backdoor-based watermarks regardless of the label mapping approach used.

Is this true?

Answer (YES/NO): NO